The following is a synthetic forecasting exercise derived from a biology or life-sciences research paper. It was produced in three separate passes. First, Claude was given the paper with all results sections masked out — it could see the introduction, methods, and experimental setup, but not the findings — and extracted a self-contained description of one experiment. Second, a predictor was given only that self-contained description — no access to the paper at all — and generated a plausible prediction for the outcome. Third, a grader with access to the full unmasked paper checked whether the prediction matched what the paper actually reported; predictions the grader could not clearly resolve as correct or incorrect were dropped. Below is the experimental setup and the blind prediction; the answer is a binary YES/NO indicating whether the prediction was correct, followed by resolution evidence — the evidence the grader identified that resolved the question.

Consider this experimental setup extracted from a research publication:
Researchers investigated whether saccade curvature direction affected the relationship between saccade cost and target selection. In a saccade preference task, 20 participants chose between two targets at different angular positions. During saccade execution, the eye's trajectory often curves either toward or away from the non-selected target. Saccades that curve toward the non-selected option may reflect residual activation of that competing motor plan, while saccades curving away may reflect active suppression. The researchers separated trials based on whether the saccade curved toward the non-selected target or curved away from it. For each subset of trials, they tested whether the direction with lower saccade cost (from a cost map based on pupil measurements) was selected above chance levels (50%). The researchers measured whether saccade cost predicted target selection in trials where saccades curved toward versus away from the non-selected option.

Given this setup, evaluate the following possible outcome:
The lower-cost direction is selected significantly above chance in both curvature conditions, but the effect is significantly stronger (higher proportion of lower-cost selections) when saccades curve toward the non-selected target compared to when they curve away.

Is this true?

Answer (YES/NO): NO